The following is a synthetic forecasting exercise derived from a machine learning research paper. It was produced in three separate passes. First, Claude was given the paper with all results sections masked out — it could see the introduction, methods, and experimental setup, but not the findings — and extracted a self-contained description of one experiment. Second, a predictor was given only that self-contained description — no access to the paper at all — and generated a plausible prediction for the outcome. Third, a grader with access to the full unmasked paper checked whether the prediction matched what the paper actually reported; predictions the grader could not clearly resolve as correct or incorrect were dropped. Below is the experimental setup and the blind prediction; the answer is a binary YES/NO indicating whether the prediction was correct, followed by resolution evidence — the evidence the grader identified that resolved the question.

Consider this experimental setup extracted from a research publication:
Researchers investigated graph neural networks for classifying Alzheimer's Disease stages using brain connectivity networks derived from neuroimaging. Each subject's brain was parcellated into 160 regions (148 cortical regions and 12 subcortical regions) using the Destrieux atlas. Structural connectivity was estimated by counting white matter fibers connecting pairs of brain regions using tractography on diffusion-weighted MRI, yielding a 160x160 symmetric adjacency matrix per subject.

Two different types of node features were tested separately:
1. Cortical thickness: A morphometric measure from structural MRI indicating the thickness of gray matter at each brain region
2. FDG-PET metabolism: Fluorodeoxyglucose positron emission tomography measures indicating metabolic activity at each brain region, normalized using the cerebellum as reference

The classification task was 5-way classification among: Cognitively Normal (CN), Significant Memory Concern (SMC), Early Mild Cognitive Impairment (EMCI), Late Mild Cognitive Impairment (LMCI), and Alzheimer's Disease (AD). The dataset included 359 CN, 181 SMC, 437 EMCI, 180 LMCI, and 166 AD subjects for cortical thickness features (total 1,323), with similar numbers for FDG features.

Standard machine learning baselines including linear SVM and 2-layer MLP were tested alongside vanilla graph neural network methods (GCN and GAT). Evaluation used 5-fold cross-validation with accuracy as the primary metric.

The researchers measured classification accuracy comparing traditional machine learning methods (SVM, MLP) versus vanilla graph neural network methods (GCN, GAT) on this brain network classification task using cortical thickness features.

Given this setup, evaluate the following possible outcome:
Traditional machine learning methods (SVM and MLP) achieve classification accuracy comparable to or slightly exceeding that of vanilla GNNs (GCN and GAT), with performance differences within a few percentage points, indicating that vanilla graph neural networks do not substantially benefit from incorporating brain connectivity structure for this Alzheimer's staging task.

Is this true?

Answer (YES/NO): NO